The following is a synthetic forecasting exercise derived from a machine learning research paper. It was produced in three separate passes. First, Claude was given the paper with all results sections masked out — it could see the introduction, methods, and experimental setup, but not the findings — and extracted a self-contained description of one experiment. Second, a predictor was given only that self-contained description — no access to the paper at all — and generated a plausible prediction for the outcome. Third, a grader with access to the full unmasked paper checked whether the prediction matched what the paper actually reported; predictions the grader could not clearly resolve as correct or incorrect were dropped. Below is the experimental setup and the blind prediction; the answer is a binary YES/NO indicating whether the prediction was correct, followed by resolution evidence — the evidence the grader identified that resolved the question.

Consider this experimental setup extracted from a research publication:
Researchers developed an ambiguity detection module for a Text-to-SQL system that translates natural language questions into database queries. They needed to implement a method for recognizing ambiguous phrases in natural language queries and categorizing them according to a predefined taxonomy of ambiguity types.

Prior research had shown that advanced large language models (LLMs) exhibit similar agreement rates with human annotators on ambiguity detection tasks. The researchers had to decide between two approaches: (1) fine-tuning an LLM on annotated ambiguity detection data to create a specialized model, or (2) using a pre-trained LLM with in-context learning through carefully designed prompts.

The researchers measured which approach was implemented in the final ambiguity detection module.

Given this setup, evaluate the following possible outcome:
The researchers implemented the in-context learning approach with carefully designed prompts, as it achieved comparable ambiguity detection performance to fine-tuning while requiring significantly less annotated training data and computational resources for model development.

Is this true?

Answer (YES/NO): NO